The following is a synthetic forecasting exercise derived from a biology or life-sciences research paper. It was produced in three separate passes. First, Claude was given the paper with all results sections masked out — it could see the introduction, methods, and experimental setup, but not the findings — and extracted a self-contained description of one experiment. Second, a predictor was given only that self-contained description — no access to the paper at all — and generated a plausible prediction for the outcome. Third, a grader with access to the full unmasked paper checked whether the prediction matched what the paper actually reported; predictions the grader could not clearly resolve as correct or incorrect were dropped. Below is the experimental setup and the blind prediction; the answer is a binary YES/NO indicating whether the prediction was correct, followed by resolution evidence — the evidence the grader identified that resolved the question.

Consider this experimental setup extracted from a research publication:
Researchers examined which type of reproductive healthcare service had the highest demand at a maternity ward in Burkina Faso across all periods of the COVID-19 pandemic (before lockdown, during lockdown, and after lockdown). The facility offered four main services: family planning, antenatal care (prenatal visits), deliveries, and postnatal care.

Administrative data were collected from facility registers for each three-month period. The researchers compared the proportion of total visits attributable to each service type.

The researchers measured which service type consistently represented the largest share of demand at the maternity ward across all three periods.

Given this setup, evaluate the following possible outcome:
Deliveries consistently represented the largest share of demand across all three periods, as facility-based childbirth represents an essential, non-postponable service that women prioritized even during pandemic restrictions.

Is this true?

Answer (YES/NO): NO